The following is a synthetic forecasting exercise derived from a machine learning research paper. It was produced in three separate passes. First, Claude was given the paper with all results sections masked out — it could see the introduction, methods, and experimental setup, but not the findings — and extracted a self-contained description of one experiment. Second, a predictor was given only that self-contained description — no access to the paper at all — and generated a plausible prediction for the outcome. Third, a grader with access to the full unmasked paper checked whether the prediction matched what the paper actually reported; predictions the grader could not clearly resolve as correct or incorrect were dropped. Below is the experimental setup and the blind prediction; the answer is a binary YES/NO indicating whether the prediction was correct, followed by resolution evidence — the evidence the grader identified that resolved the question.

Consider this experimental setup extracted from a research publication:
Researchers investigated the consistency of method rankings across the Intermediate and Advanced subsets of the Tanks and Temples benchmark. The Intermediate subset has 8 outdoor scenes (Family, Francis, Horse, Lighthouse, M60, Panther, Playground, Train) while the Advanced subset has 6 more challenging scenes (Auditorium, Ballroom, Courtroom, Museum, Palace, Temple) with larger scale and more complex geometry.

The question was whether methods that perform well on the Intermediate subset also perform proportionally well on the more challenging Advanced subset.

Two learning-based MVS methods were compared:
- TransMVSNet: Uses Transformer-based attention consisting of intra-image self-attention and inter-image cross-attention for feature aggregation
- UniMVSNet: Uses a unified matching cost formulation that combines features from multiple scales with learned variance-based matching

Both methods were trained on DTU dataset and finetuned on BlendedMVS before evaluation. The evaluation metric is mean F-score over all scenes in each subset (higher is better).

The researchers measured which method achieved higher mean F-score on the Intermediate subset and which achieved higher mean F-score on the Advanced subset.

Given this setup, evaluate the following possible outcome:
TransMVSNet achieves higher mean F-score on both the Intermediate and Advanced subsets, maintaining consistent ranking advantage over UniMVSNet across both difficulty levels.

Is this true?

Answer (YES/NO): NO